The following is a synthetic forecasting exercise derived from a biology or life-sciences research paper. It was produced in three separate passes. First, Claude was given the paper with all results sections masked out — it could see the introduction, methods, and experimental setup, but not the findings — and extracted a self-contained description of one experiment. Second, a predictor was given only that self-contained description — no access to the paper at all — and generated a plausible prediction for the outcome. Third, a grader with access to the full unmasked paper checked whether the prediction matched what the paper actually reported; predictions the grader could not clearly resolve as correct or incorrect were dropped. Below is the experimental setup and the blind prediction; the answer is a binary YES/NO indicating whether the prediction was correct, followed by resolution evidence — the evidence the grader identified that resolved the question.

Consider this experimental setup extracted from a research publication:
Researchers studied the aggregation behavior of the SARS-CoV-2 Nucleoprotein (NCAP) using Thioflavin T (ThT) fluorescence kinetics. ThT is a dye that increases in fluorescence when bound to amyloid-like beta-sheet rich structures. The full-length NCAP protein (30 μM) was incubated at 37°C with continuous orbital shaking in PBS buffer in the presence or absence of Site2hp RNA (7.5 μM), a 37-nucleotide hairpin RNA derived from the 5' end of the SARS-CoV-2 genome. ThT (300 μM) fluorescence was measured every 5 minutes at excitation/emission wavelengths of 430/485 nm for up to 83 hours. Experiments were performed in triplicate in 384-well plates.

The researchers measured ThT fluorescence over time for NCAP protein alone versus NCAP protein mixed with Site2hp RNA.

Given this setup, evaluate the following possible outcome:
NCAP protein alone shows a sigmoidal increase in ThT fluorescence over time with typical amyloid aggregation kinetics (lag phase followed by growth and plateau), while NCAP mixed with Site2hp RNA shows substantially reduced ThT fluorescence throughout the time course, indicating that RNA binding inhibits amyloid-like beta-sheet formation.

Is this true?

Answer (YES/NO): NO